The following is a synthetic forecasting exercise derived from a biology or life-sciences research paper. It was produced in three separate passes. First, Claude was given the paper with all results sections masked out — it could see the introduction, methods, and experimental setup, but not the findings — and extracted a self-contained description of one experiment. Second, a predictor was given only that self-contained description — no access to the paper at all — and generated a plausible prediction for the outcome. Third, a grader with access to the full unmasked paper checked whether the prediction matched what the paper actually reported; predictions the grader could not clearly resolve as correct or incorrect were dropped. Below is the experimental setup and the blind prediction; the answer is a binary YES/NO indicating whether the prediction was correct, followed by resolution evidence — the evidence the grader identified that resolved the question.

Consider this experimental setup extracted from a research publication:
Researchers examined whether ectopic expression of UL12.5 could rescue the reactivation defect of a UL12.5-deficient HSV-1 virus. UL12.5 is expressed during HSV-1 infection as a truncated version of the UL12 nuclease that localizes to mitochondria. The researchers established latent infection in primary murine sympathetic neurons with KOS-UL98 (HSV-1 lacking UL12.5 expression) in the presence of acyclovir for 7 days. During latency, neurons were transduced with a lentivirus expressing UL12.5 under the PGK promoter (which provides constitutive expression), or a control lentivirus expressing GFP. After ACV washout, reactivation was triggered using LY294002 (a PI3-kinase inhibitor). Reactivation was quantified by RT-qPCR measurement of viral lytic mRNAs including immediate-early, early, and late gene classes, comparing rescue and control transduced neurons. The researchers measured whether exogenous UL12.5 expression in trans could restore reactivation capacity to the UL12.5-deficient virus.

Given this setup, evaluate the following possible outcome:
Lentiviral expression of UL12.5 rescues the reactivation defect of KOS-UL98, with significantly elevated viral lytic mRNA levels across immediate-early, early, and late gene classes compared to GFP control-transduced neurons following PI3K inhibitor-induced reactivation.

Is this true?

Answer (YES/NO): NO